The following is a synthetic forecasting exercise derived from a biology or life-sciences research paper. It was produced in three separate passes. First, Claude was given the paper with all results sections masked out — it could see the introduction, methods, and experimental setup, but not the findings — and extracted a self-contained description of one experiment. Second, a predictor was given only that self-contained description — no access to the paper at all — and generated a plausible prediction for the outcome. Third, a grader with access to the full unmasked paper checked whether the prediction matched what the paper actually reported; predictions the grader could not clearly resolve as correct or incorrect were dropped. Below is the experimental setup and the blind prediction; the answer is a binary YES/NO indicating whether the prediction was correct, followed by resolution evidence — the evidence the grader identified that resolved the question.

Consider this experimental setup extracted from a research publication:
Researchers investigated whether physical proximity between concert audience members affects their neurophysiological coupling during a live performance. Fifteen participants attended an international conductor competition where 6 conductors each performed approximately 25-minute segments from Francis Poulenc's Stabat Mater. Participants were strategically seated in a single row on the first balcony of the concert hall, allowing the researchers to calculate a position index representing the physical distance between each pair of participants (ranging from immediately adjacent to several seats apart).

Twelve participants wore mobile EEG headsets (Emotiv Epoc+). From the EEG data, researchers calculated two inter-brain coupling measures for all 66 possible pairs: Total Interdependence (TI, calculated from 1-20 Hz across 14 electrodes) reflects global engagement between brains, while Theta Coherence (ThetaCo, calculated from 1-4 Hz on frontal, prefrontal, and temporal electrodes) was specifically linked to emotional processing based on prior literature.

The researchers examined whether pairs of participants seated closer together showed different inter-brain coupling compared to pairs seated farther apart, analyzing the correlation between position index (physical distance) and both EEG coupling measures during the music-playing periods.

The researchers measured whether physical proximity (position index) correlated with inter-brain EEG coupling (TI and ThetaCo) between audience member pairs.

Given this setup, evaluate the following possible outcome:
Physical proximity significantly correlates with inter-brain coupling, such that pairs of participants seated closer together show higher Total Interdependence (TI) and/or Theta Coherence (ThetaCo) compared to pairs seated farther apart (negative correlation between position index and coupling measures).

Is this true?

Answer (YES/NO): NO